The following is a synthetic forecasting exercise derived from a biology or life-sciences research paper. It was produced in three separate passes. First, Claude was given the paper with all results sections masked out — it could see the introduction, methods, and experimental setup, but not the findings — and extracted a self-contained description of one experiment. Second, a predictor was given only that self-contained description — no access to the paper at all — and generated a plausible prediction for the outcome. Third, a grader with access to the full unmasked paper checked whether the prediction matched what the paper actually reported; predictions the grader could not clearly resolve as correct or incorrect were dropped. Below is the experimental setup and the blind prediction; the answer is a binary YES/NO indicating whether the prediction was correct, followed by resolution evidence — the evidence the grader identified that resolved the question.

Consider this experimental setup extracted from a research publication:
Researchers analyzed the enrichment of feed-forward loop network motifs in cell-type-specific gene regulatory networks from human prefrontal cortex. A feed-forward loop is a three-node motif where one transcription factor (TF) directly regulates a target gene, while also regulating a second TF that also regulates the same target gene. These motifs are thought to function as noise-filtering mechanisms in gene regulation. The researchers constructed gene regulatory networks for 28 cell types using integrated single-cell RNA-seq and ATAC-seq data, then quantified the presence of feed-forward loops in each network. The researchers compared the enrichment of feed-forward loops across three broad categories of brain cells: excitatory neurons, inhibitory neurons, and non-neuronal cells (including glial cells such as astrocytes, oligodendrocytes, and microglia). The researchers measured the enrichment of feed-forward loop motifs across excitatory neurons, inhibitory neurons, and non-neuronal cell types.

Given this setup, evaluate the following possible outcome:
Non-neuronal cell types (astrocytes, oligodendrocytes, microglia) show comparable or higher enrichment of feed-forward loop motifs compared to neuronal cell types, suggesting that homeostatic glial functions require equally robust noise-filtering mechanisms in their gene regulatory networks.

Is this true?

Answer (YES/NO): YES